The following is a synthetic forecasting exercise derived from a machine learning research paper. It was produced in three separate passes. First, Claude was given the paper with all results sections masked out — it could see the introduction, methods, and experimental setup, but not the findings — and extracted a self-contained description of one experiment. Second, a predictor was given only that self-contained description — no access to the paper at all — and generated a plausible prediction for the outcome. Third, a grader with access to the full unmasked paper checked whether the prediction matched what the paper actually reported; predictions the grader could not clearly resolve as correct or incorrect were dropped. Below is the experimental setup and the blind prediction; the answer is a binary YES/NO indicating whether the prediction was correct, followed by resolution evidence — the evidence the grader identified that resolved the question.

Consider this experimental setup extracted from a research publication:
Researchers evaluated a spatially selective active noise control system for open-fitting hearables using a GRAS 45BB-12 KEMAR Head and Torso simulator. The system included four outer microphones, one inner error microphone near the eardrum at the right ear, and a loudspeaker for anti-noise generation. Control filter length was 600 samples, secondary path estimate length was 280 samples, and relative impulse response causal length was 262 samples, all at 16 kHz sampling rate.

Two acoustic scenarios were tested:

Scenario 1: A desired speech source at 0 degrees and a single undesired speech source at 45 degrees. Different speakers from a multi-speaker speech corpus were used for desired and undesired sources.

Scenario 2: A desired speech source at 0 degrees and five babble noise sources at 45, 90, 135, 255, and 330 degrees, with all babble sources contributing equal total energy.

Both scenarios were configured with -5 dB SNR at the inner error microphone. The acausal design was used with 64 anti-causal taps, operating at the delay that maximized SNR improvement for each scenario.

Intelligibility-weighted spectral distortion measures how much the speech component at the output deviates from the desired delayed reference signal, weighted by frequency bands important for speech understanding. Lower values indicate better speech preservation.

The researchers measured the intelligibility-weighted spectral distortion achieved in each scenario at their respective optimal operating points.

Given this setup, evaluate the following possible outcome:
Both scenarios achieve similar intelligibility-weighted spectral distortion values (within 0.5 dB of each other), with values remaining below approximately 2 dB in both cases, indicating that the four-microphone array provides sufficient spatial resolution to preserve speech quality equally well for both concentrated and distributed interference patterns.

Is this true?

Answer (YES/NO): NO